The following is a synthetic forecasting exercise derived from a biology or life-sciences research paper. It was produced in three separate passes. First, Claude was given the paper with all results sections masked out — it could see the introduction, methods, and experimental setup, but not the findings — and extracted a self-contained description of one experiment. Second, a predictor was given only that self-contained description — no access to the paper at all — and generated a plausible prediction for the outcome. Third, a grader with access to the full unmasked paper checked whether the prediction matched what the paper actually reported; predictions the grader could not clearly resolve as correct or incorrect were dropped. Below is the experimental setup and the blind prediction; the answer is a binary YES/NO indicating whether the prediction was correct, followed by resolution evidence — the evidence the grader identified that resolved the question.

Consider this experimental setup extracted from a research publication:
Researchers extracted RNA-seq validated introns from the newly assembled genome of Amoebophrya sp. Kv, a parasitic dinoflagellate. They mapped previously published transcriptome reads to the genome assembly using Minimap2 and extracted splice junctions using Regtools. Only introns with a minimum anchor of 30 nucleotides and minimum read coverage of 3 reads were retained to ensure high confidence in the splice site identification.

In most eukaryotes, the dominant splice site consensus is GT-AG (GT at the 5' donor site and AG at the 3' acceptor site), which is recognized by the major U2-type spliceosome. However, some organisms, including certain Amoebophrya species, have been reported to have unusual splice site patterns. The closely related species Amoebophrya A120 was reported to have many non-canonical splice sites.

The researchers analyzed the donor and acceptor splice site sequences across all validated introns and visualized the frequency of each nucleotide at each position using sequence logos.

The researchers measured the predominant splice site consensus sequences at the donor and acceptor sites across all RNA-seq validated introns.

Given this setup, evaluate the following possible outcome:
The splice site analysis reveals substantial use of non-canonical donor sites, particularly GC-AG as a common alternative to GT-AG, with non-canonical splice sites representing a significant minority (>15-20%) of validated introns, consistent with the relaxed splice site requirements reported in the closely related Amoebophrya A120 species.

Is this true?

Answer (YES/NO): NO